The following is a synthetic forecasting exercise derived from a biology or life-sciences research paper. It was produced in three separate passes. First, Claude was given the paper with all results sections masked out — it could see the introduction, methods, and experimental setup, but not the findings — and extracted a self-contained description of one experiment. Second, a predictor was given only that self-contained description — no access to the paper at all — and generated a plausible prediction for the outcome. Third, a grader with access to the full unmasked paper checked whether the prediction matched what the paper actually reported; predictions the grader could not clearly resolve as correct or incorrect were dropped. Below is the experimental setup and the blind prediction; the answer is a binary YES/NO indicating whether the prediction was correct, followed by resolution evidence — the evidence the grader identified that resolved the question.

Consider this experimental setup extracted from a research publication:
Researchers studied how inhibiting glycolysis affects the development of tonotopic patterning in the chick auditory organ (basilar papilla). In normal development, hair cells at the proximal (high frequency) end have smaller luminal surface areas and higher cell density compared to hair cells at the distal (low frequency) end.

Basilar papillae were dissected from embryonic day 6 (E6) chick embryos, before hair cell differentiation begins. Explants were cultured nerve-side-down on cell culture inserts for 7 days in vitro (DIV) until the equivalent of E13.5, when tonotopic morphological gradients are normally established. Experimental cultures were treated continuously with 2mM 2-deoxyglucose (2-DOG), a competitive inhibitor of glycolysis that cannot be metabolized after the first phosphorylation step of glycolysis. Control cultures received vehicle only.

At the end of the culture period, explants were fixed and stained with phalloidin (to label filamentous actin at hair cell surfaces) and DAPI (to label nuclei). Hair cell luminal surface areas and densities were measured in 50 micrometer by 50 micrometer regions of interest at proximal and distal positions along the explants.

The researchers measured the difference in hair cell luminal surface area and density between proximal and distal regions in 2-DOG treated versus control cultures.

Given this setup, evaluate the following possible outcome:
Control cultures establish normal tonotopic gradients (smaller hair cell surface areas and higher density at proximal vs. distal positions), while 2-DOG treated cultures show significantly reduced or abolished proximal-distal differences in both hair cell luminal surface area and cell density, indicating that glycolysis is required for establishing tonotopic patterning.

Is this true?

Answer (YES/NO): NO